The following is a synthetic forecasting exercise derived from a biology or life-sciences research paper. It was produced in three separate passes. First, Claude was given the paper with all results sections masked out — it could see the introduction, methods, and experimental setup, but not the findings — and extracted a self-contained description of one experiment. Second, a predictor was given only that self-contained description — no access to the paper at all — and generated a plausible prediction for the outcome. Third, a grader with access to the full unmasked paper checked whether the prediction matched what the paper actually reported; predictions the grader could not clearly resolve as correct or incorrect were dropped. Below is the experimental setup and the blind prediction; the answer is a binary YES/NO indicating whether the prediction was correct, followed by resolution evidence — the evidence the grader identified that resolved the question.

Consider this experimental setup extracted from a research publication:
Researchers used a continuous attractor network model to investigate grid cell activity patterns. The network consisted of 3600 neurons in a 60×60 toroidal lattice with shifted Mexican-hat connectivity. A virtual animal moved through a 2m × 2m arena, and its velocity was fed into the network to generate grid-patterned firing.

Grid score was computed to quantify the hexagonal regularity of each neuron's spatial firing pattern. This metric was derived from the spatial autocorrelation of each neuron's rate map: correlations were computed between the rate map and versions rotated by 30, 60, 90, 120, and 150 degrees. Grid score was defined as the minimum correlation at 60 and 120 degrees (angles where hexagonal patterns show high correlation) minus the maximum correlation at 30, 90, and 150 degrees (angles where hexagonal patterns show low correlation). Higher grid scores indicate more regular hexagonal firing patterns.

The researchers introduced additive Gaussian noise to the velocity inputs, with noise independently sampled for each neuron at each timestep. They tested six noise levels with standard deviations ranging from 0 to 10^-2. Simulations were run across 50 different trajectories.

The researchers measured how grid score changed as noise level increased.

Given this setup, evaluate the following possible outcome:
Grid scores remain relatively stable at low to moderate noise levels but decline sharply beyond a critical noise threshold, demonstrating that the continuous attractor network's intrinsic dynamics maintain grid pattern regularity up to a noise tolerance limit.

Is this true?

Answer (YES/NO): YES